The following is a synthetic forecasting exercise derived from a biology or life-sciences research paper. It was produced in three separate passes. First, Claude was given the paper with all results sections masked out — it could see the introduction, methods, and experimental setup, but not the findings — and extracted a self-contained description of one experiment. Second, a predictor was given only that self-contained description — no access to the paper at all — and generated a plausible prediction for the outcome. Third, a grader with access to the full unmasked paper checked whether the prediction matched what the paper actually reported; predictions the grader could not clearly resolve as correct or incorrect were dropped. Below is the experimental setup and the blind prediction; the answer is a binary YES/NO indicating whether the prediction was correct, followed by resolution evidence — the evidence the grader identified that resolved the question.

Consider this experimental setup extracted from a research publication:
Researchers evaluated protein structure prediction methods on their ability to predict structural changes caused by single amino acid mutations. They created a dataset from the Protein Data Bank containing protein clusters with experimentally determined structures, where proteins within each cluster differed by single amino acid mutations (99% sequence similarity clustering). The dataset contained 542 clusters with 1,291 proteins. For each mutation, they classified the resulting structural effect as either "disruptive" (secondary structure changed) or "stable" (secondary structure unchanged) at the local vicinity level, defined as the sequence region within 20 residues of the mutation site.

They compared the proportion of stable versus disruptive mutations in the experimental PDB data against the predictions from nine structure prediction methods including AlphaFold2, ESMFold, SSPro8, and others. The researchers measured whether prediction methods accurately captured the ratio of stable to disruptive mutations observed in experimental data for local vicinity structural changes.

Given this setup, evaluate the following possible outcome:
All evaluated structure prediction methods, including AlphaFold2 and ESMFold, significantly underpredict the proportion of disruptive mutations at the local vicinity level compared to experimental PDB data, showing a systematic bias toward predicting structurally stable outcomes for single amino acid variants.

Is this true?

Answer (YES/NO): NO